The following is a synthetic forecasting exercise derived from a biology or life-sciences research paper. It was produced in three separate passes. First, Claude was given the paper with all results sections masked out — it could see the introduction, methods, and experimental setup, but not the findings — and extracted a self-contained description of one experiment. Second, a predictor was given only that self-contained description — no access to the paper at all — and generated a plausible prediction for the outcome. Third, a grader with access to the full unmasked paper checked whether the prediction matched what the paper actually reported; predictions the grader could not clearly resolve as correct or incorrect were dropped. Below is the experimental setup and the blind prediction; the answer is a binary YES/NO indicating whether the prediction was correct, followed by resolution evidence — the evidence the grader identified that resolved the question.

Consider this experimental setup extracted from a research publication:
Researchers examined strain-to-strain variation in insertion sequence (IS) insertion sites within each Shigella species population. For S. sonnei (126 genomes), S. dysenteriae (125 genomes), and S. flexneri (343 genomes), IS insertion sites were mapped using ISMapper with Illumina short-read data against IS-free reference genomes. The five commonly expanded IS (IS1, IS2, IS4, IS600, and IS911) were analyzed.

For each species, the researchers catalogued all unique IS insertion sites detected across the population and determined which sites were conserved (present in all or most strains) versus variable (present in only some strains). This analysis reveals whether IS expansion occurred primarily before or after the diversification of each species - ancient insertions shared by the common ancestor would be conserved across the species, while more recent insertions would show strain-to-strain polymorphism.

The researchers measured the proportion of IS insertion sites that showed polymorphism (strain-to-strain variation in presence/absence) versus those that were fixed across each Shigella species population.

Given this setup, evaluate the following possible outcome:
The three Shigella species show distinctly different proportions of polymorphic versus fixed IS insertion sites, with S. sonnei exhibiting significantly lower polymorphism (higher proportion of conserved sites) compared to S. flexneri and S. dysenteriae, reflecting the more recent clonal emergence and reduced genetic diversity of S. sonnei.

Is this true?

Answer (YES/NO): NO